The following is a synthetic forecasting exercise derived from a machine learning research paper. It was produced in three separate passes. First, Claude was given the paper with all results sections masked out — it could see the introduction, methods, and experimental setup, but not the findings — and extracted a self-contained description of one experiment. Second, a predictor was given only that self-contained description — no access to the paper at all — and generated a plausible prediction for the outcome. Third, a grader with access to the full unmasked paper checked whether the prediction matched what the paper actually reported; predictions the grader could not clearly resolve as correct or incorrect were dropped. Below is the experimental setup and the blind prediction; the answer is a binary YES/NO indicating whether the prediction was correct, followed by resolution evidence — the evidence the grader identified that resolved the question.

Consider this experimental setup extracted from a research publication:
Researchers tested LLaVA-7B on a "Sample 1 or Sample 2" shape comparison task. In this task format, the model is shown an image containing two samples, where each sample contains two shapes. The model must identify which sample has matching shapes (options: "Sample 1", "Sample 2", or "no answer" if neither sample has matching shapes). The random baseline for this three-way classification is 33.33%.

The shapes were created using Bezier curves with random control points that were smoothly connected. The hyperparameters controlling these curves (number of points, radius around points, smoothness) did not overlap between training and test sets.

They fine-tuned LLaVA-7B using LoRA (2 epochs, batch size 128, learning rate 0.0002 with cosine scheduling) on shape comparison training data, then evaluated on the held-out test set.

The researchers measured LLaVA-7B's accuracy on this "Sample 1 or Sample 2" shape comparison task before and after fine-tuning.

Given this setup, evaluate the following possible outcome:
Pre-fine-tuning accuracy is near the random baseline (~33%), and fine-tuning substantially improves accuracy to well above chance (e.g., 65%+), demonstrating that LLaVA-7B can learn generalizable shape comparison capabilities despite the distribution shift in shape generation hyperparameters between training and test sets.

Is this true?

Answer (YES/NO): YES